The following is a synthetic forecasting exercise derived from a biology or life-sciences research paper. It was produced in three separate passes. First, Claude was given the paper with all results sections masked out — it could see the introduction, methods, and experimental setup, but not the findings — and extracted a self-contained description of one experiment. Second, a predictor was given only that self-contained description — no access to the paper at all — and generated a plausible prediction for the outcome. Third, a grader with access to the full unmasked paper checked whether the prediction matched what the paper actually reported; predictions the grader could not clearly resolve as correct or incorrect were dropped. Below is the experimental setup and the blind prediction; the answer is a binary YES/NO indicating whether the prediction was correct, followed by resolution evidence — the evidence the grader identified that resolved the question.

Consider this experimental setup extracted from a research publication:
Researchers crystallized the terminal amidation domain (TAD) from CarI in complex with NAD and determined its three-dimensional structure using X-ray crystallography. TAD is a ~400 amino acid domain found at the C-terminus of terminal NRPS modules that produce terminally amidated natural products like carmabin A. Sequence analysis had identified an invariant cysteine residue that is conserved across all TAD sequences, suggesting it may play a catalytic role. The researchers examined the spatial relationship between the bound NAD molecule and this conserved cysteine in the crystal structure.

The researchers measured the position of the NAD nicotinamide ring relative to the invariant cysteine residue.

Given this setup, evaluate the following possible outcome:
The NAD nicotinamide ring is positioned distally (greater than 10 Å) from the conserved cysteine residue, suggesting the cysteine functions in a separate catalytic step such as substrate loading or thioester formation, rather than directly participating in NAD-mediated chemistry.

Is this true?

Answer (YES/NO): NO